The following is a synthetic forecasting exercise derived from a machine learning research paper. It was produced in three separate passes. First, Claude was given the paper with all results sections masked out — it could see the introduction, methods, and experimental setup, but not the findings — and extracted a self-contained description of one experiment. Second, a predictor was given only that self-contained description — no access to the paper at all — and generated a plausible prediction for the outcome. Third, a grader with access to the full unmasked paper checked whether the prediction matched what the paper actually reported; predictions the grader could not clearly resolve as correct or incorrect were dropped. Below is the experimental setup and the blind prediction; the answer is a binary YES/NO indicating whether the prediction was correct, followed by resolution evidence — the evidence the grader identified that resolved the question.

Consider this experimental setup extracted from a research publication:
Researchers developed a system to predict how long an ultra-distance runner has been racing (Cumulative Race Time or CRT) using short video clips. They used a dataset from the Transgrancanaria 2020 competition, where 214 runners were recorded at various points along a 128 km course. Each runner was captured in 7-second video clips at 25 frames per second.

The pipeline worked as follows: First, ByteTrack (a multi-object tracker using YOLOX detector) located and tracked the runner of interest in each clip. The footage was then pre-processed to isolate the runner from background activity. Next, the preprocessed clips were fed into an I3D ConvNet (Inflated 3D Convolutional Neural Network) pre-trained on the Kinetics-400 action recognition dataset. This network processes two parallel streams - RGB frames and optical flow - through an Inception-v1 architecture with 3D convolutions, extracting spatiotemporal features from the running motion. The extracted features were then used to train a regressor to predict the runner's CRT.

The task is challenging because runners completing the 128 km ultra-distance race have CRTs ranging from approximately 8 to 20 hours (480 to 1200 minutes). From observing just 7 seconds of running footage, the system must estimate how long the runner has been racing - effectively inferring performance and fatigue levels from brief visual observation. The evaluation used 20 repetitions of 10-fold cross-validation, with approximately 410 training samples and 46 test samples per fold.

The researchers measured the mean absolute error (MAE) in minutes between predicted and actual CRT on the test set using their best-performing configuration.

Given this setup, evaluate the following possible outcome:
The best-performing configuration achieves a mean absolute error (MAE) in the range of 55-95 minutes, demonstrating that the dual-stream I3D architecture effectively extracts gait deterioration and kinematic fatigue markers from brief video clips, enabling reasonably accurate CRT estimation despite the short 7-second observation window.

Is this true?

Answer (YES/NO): NO